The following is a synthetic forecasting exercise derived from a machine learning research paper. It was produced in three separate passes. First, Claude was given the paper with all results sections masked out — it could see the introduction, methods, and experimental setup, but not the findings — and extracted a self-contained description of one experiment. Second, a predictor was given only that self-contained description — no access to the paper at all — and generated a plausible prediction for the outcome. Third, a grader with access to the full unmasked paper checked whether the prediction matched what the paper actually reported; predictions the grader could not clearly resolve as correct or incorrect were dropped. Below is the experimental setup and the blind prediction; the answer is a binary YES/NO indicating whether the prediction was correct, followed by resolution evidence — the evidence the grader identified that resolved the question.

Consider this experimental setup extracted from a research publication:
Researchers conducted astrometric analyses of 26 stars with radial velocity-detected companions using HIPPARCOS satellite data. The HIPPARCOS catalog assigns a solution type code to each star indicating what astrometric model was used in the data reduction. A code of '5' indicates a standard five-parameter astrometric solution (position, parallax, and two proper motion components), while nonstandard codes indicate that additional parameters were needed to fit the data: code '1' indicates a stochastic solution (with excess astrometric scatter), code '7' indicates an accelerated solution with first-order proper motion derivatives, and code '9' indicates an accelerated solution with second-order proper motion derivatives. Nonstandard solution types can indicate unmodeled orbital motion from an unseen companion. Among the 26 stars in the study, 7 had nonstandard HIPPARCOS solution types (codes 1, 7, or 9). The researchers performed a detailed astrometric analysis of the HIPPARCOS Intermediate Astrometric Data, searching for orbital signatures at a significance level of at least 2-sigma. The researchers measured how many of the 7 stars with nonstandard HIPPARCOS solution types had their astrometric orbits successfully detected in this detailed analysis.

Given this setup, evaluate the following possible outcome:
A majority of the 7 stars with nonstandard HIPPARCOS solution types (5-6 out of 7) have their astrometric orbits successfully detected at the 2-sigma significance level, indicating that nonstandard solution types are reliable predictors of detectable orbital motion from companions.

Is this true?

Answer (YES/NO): YES